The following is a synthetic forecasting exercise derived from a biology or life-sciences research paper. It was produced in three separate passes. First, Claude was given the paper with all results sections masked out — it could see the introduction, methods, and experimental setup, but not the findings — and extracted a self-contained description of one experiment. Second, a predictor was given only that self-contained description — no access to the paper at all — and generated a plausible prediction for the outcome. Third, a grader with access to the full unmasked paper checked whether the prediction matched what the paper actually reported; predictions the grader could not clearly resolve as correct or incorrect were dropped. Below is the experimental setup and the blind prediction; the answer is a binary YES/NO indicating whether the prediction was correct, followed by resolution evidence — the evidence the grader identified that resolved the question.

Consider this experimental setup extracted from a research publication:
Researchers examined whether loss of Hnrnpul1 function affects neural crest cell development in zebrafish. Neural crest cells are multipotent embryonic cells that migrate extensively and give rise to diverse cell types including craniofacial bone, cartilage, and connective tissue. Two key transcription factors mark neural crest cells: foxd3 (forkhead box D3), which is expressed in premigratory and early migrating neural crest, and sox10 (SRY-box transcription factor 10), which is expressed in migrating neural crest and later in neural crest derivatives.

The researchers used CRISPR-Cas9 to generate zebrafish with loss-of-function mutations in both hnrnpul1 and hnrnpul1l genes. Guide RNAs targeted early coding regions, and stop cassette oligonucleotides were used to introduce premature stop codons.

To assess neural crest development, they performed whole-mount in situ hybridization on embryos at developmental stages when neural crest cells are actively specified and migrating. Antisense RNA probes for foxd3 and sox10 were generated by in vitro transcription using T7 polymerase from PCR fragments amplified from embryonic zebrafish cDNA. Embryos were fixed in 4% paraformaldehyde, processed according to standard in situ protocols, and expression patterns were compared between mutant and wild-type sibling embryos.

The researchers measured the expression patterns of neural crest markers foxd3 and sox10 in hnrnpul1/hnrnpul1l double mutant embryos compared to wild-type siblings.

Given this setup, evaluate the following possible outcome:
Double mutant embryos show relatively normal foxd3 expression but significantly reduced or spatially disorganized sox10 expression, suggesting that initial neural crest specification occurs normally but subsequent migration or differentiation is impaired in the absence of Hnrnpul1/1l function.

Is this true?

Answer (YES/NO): NO